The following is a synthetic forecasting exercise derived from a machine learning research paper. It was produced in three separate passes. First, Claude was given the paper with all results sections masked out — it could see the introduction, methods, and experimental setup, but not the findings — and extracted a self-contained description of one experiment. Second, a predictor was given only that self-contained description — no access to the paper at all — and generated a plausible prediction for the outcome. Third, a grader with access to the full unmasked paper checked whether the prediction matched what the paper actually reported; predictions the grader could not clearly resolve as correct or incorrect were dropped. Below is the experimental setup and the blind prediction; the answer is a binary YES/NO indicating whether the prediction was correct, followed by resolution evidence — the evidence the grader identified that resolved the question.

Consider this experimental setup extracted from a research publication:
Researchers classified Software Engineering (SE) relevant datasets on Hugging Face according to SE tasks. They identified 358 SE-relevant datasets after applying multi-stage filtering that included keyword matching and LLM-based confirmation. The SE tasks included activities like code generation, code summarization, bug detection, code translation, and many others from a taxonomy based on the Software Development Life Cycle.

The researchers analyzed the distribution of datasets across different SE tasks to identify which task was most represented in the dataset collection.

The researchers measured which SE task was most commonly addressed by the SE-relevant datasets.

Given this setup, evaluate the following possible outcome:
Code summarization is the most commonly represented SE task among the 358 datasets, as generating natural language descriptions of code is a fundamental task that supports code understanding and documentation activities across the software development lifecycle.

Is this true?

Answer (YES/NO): NO